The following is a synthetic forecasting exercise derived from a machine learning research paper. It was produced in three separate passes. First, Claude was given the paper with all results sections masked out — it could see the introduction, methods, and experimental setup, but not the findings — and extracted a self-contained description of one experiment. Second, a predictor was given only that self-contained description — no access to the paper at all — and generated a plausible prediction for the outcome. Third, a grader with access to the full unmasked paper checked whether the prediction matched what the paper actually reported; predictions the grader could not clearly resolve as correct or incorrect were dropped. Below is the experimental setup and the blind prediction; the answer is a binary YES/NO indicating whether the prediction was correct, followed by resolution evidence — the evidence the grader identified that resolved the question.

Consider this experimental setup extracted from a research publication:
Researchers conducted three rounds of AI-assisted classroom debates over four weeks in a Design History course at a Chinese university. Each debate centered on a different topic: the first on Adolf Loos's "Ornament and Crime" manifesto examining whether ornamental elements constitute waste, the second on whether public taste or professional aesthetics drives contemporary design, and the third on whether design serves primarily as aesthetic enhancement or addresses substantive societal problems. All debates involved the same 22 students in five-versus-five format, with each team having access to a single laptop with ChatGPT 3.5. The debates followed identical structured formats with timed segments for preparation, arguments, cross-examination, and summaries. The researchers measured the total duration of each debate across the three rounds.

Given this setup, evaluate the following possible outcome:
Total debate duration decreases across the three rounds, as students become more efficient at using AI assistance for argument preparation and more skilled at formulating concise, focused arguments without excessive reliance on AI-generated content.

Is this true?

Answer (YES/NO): NO